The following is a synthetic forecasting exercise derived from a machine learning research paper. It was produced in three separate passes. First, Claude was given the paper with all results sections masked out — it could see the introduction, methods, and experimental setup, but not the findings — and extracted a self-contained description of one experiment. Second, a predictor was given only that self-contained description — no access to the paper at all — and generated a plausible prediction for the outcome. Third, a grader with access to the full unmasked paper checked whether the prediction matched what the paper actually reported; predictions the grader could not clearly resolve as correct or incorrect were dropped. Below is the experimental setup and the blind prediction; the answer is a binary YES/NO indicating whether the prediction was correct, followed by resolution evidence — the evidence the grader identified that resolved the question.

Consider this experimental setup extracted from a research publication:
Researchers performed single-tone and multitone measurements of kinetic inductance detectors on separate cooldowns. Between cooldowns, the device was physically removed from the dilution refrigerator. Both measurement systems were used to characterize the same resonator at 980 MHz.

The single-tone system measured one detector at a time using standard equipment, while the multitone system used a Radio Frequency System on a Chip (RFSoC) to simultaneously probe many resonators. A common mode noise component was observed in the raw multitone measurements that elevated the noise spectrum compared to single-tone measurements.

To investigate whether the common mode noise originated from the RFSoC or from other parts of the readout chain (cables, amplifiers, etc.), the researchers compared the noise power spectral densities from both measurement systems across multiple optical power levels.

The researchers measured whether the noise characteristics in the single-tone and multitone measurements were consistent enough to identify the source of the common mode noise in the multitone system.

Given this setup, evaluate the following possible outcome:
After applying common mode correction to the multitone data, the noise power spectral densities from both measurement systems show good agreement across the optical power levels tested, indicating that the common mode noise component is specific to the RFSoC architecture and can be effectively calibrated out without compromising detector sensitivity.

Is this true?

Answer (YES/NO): NO